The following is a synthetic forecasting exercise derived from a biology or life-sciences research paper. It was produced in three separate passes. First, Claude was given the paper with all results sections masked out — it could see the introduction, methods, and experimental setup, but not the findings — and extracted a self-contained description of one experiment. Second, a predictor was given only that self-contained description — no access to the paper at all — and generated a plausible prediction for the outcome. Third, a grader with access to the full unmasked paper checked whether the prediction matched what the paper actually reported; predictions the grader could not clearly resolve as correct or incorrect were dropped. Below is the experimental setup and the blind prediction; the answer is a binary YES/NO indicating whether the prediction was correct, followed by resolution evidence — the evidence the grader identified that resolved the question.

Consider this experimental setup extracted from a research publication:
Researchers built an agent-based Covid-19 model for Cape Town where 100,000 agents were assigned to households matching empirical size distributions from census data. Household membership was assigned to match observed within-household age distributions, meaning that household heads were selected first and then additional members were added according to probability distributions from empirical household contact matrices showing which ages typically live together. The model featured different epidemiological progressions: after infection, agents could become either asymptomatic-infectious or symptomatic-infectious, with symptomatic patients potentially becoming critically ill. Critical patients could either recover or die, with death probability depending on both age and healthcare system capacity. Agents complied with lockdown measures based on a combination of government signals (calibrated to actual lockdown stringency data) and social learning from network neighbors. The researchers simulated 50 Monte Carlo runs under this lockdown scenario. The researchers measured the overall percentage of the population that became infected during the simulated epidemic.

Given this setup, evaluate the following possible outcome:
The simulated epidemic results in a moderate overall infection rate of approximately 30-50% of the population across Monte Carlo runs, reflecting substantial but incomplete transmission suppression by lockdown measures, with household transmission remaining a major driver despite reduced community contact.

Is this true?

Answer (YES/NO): YES